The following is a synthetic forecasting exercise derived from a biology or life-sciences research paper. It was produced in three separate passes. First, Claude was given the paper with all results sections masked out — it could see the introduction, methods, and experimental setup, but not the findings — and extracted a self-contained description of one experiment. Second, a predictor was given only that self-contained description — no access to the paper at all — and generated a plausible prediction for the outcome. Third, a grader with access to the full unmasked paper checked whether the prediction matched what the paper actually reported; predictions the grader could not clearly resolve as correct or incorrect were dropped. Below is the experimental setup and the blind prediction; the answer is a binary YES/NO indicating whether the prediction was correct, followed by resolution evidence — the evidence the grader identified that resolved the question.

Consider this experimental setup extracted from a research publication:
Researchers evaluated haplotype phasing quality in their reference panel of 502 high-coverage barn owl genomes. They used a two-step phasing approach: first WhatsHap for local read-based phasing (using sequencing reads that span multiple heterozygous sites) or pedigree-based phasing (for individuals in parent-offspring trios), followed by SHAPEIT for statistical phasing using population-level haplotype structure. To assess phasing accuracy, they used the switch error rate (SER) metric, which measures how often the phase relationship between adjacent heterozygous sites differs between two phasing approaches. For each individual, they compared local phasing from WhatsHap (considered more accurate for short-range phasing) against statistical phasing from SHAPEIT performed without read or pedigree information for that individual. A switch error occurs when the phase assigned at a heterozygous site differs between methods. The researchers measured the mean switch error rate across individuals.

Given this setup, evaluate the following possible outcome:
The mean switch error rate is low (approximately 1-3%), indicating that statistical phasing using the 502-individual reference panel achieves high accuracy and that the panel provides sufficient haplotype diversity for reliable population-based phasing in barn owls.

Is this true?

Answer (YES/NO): YES